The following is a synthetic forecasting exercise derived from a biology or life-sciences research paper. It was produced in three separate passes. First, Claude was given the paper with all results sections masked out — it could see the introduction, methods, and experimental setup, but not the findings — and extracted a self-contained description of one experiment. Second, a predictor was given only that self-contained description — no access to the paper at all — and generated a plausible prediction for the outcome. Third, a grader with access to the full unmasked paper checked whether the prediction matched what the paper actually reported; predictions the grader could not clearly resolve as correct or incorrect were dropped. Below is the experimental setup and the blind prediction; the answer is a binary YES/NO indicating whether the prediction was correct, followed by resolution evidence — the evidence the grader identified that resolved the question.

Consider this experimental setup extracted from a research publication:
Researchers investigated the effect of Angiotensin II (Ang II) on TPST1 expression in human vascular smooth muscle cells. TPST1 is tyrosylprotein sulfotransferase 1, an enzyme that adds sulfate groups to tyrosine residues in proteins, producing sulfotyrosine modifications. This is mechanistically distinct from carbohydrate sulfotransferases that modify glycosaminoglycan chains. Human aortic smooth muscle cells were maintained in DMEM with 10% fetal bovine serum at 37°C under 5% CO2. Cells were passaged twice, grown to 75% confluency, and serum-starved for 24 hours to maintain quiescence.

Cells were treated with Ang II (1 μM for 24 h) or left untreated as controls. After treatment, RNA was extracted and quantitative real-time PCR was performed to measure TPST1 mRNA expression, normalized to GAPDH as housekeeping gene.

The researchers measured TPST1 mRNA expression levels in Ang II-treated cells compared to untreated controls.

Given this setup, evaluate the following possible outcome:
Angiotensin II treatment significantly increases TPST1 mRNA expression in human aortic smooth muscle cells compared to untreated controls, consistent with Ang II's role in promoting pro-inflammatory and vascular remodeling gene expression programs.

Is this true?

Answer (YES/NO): NO